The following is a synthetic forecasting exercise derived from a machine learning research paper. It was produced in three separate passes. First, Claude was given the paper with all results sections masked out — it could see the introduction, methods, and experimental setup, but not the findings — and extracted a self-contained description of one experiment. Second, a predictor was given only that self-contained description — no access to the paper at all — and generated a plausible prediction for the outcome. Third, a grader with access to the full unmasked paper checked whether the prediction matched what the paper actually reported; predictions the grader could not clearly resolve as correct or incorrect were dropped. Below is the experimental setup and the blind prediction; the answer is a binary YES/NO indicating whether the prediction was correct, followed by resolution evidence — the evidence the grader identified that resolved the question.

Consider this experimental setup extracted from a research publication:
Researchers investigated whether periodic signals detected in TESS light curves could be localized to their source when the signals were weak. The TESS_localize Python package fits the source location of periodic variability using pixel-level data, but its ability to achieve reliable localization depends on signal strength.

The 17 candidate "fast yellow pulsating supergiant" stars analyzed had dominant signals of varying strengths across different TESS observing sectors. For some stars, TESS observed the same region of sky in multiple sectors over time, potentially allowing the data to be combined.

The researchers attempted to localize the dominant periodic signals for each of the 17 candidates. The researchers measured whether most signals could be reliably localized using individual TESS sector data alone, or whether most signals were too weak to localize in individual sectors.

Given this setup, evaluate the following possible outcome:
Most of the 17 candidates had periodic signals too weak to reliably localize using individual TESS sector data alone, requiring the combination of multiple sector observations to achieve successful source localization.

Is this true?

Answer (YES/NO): NO